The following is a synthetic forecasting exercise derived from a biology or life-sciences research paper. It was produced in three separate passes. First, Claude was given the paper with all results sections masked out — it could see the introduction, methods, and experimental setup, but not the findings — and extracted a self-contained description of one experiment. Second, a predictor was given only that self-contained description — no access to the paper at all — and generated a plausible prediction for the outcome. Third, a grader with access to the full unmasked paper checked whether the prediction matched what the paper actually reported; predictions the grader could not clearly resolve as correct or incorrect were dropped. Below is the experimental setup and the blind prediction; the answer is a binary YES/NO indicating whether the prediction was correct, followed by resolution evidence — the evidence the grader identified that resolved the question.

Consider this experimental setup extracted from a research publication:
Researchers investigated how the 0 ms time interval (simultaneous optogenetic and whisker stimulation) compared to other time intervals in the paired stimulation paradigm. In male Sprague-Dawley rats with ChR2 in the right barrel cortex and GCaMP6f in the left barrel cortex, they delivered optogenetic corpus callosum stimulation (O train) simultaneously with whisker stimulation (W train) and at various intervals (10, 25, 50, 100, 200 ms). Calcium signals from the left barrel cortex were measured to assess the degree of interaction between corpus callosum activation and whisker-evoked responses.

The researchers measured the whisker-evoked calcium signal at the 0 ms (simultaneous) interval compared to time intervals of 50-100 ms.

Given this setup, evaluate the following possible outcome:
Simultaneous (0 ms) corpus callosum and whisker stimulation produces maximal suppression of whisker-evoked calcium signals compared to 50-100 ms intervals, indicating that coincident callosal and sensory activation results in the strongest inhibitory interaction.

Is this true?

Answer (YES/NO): NO